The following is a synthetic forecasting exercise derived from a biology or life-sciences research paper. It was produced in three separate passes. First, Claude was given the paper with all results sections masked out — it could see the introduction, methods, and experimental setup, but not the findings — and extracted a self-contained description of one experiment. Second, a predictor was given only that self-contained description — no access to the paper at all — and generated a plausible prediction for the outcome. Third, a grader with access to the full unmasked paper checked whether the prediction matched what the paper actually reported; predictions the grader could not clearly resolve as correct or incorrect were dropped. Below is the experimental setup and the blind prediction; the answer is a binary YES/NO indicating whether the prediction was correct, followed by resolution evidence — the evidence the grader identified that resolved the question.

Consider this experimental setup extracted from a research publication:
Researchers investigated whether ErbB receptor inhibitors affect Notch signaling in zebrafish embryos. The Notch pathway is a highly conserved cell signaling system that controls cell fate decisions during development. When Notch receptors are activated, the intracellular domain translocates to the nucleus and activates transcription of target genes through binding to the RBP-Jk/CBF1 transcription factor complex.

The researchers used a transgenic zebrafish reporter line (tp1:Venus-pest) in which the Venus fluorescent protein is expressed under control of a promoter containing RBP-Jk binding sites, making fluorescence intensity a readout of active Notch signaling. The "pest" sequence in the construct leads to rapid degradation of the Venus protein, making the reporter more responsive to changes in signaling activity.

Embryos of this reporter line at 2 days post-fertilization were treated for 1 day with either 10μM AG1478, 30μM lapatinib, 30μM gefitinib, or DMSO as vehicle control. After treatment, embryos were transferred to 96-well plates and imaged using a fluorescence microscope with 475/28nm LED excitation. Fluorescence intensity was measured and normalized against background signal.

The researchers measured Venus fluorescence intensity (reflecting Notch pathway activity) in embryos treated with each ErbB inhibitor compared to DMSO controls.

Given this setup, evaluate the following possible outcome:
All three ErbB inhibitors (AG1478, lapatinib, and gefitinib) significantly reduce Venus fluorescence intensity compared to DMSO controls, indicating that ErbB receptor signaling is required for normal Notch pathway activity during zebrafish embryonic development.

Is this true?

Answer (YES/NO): NO